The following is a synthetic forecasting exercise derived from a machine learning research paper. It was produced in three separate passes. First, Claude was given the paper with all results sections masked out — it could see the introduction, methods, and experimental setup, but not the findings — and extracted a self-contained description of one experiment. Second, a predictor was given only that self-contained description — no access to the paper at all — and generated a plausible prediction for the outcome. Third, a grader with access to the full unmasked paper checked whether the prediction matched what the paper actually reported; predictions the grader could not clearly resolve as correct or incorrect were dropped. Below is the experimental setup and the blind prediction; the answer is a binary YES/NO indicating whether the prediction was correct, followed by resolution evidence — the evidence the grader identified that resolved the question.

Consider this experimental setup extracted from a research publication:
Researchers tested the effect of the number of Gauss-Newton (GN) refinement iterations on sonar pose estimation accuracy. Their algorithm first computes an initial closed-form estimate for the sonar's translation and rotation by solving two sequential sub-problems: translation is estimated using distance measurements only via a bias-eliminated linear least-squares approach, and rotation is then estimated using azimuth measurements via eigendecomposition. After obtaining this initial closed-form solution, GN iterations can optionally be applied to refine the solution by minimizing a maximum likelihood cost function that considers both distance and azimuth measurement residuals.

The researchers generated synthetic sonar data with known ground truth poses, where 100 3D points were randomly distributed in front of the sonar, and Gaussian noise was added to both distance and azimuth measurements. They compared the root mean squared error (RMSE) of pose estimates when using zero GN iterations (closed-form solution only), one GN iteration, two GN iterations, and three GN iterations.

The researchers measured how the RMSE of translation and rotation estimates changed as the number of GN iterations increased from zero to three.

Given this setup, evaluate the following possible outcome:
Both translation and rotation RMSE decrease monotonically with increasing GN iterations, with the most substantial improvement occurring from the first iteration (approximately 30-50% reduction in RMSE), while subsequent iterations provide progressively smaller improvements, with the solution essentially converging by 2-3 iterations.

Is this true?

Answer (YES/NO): NO